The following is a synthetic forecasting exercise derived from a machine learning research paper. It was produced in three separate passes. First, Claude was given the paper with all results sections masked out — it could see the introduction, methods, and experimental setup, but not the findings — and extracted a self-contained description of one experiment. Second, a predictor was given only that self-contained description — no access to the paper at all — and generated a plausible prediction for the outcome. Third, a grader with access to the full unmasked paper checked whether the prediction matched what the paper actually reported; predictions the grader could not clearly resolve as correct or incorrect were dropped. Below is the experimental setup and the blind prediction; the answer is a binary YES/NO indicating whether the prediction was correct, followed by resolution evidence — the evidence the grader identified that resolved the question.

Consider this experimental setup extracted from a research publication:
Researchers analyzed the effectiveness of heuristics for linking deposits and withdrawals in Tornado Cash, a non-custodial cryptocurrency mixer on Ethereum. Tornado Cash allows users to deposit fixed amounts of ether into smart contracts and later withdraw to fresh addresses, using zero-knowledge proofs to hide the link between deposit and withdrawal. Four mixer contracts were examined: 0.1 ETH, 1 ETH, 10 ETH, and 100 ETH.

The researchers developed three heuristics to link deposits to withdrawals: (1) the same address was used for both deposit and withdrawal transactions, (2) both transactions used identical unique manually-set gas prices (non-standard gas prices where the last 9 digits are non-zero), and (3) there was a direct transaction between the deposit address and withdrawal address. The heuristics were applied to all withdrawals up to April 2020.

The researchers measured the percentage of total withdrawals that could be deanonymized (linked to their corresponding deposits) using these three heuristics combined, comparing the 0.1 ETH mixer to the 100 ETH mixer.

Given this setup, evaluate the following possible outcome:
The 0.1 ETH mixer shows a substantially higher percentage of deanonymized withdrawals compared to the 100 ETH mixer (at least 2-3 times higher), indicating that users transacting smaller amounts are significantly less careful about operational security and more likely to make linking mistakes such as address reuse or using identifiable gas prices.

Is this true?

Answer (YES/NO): YES